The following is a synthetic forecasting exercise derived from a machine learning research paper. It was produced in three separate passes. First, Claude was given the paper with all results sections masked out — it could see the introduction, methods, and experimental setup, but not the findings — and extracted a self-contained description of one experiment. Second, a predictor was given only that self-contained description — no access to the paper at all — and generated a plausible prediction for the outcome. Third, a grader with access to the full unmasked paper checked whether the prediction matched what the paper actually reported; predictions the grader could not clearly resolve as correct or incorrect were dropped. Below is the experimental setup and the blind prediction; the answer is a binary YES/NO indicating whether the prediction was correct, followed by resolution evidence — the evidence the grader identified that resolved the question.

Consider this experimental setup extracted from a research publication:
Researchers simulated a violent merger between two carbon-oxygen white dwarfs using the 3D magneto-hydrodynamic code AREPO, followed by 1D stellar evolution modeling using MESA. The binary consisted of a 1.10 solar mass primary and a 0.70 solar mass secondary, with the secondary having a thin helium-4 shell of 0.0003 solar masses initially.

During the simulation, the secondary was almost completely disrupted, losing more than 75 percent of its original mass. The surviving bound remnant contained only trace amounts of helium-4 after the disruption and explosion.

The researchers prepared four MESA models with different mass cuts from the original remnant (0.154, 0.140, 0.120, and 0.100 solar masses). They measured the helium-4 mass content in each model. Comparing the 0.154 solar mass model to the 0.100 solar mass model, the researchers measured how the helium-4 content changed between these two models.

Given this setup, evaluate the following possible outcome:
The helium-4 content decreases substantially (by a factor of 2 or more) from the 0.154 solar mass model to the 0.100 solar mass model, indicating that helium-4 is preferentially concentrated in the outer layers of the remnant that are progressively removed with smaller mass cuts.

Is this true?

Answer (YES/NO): YES